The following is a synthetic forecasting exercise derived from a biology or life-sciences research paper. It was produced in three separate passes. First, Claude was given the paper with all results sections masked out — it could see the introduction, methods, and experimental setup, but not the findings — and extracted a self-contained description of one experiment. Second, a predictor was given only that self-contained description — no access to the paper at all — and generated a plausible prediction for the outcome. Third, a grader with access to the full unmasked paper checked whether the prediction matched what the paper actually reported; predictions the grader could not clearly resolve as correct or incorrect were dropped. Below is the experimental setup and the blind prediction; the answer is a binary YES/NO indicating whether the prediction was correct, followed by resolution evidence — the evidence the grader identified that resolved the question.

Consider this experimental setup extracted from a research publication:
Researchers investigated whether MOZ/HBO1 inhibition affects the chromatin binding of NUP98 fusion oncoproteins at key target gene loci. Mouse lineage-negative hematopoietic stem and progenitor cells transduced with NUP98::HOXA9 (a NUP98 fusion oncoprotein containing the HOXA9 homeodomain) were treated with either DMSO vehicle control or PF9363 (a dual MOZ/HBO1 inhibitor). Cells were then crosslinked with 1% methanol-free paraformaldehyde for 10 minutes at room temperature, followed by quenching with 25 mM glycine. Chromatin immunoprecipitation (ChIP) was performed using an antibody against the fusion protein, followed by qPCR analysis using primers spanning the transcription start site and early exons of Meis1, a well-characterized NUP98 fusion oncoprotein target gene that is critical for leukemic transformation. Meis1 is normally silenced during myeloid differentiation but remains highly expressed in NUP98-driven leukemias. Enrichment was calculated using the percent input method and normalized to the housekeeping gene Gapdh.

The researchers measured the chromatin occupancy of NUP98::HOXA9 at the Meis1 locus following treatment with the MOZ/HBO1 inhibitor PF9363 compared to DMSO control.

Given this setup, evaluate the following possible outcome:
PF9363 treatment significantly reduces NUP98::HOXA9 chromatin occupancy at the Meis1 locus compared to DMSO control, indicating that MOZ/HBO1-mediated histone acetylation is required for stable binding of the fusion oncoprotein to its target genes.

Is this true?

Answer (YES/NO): YES